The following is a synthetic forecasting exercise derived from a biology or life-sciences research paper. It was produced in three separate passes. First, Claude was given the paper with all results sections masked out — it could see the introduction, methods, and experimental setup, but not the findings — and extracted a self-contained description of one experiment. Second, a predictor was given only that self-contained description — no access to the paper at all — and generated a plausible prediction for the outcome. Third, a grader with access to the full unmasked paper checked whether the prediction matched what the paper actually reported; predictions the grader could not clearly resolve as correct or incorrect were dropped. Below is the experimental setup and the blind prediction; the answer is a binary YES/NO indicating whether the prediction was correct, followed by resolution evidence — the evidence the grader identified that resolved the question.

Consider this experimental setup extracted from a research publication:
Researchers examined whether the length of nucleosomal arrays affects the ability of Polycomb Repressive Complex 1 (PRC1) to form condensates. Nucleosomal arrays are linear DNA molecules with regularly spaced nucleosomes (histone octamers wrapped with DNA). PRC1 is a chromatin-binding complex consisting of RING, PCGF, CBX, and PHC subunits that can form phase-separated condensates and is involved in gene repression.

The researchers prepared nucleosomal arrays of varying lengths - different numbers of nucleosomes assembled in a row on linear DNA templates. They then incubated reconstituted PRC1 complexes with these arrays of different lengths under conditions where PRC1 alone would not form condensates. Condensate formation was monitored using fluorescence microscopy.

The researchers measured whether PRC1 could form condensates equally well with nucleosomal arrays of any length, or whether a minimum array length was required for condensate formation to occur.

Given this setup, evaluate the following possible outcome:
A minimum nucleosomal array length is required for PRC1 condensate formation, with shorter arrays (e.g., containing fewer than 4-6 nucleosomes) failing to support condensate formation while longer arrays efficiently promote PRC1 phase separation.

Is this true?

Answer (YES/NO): NO